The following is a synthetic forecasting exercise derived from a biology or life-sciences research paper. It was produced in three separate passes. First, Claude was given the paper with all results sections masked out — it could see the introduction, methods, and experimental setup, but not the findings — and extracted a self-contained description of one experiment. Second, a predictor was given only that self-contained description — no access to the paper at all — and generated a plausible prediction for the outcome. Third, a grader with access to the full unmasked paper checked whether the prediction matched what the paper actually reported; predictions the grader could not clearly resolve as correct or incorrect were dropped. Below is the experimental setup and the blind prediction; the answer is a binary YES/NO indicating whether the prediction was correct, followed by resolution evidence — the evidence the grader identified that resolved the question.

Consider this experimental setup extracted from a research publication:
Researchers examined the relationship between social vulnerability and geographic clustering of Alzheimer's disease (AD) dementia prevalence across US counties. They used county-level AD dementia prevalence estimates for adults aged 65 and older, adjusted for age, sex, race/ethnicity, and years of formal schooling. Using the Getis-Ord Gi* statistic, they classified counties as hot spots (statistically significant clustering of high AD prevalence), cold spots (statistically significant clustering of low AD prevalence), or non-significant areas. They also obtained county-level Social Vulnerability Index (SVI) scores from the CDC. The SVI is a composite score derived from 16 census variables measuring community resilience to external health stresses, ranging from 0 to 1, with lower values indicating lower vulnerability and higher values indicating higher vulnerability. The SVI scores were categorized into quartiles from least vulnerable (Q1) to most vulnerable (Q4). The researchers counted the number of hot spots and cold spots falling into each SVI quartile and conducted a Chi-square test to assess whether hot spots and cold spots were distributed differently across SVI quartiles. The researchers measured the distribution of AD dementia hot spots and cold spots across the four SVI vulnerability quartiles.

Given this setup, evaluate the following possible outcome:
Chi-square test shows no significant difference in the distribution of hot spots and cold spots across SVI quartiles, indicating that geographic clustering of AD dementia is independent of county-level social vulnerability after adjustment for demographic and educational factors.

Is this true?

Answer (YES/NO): NO